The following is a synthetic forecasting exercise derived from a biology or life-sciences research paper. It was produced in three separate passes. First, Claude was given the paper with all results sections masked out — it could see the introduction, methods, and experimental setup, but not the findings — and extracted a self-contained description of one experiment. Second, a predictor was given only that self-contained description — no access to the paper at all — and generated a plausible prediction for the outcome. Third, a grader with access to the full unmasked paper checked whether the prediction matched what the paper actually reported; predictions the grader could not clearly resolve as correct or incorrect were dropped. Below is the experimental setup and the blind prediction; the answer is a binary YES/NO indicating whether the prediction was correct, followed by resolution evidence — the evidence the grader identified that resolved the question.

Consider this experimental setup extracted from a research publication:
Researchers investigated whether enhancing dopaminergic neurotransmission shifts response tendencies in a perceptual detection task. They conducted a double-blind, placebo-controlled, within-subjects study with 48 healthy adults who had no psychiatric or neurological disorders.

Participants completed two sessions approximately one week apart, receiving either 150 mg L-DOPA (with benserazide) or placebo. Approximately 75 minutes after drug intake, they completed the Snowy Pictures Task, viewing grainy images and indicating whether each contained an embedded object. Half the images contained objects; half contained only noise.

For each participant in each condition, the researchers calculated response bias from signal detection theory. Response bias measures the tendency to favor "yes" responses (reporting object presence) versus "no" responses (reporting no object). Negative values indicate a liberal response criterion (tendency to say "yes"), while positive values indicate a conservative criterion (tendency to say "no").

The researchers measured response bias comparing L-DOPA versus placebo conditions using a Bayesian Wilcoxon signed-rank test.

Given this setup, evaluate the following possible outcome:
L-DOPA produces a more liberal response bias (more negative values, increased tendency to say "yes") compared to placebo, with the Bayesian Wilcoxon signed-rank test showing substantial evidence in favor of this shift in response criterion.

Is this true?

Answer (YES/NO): NO